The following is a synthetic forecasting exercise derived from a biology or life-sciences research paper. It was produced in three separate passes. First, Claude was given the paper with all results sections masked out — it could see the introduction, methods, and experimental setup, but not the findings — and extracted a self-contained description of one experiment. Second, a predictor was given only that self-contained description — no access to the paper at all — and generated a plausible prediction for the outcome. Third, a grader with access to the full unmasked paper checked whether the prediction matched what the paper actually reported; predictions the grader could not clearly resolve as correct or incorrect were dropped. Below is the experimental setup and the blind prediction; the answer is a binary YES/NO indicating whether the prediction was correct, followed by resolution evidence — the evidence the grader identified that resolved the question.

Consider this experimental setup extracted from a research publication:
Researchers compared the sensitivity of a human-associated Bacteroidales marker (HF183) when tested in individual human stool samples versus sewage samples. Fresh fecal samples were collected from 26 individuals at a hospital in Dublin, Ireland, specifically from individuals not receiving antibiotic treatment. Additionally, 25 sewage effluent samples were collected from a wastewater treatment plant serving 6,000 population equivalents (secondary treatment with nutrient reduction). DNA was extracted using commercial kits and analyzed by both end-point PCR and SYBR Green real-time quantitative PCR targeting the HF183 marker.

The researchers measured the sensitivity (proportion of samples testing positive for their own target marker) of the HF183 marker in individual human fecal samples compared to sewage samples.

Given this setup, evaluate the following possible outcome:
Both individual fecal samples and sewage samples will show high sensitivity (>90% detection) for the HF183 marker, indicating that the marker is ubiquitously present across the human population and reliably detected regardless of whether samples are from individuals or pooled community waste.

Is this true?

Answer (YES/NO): NO